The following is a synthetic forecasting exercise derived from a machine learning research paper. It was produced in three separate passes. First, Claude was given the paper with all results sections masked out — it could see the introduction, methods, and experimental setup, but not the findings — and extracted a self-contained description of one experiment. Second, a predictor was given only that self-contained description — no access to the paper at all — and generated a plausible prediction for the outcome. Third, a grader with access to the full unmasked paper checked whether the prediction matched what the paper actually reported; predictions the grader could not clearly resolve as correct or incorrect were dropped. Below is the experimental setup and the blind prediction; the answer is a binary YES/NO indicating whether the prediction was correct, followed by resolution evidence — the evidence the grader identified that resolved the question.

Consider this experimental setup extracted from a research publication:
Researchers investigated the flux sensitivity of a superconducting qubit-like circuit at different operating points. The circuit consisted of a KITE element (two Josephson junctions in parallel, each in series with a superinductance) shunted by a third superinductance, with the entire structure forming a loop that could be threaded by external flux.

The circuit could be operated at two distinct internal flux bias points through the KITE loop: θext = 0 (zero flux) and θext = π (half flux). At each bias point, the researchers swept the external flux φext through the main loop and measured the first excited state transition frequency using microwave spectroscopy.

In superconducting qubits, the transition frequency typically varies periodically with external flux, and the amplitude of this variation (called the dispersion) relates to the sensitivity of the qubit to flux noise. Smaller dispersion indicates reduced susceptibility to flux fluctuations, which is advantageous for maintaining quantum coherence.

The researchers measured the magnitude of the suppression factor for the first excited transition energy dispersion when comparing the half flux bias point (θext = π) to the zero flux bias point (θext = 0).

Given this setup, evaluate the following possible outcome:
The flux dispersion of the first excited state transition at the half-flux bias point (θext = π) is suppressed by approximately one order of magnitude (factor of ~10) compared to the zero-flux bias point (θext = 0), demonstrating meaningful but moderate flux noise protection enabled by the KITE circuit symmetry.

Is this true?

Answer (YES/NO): YES